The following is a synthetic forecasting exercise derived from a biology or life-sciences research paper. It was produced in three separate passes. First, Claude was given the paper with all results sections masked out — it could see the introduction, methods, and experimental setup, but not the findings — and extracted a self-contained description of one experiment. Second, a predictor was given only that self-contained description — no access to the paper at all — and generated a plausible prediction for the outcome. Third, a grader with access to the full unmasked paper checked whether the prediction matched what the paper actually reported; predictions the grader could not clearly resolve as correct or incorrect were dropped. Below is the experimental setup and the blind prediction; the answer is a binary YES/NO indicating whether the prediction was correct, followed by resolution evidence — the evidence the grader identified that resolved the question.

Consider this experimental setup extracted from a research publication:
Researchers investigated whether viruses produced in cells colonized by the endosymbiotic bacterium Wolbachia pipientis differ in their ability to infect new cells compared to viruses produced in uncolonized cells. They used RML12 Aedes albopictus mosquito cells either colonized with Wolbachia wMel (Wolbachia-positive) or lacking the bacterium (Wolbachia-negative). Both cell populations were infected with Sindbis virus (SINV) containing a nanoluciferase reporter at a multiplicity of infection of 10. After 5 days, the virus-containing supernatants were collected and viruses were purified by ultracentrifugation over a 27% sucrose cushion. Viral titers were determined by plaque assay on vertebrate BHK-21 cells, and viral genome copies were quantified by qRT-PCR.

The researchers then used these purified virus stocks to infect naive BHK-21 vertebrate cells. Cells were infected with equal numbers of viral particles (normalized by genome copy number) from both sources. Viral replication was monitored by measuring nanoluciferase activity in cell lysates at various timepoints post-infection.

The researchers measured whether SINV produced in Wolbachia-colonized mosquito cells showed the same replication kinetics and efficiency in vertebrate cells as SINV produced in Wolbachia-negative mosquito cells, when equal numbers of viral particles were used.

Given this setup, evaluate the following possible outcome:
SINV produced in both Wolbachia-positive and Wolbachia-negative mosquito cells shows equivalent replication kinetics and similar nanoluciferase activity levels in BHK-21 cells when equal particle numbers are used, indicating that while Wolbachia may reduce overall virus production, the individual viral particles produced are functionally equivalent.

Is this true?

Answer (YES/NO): NO